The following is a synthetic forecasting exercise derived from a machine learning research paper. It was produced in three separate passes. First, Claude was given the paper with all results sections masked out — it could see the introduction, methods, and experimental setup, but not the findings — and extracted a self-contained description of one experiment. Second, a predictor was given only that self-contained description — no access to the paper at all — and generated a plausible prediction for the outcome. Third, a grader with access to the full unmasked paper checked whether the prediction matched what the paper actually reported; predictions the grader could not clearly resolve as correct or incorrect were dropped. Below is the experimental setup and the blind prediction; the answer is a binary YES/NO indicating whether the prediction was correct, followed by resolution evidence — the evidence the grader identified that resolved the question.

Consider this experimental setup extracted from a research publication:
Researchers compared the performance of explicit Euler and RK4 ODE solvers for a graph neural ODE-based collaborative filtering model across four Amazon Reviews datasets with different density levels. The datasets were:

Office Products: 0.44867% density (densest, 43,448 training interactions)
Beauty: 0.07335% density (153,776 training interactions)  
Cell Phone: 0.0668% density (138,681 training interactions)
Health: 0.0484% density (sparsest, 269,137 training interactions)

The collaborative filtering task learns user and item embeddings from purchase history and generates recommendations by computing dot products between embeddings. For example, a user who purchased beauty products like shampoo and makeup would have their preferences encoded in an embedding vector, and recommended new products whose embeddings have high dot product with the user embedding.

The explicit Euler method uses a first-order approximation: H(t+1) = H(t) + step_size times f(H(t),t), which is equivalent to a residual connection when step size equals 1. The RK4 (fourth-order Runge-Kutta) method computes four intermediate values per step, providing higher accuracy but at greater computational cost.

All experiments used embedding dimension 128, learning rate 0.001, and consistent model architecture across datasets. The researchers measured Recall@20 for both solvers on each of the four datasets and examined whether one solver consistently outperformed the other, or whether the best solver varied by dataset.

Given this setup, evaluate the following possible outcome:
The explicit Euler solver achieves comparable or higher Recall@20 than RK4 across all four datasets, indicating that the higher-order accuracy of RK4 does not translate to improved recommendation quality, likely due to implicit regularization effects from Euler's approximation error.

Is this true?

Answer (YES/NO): YES